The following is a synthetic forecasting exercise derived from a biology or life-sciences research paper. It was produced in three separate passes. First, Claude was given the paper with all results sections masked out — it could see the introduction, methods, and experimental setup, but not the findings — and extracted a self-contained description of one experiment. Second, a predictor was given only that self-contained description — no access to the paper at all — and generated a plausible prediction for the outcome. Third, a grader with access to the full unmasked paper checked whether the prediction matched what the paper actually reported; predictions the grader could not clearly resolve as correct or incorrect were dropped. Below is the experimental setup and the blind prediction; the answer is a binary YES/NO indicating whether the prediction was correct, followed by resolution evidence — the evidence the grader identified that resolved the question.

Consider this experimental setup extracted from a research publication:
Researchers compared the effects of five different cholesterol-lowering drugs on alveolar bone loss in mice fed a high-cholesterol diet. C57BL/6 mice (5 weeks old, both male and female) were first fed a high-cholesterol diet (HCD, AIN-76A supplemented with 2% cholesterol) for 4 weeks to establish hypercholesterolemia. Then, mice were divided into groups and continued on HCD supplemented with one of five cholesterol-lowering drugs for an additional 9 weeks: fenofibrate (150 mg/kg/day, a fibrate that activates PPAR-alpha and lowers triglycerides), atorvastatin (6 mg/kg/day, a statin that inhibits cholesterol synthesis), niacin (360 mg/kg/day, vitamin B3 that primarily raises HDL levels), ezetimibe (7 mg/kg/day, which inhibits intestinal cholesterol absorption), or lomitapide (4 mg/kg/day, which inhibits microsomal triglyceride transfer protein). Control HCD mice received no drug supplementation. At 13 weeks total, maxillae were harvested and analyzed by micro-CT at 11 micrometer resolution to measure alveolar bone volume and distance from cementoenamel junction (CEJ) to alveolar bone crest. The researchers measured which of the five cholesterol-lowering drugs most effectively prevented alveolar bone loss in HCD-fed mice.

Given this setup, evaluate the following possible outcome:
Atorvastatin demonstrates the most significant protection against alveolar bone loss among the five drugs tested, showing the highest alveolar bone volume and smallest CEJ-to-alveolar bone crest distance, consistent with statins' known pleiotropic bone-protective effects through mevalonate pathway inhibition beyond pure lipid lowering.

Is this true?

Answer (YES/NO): NO